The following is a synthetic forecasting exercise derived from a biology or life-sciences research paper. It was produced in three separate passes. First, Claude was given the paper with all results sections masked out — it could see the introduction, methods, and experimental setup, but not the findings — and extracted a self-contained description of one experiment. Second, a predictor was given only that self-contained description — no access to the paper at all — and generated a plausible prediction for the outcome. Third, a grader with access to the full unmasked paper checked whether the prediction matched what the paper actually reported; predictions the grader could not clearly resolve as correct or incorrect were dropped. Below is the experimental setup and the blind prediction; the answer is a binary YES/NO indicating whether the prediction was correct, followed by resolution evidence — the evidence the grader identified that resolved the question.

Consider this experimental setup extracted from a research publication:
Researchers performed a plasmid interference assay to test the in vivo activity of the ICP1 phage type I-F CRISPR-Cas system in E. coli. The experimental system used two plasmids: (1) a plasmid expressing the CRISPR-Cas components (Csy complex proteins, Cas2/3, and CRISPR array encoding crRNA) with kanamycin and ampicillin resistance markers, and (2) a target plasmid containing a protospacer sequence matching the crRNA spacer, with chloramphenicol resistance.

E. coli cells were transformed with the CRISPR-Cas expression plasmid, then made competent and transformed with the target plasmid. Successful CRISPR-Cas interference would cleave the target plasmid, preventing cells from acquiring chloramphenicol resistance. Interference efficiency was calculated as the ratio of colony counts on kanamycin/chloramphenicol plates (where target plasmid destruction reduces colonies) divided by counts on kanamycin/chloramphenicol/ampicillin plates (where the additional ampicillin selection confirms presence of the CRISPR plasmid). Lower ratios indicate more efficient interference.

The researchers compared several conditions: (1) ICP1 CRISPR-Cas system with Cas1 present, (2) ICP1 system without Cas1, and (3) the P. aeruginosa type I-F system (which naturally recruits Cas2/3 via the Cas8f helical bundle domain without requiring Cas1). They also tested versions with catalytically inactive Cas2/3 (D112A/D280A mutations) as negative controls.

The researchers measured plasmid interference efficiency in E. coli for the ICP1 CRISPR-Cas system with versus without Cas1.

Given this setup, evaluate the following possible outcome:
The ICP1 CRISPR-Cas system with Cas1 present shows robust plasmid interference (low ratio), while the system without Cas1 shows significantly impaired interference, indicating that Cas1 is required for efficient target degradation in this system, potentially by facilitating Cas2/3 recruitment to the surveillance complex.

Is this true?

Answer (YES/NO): YES